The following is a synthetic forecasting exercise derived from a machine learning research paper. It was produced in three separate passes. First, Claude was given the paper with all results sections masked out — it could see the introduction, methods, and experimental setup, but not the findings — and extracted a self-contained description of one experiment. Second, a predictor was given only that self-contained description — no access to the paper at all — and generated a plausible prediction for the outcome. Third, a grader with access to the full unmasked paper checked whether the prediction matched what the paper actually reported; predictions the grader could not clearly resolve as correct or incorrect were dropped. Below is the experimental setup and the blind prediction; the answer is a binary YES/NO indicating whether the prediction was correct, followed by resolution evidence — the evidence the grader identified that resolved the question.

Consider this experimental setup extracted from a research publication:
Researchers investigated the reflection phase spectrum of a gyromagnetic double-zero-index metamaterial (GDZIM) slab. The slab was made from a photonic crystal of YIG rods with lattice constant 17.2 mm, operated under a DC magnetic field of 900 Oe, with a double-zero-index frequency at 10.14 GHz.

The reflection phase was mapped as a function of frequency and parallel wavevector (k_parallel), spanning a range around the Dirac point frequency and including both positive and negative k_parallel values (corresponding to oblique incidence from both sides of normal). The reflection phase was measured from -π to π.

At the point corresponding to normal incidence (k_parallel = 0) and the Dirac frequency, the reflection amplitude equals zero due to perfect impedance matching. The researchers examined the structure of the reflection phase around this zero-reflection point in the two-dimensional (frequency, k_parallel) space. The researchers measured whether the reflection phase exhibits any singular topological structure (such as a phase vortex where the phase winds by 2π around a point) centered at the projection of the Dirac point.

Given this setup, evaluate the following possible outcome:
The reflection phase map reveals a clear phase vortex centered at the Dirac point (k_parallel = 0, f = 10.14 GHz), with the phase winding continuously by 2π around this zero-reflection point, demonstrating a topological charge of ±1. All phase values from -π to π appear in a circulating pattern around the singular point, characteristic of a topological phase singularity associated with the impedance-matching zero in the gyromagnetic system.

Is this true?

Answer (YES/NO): YES